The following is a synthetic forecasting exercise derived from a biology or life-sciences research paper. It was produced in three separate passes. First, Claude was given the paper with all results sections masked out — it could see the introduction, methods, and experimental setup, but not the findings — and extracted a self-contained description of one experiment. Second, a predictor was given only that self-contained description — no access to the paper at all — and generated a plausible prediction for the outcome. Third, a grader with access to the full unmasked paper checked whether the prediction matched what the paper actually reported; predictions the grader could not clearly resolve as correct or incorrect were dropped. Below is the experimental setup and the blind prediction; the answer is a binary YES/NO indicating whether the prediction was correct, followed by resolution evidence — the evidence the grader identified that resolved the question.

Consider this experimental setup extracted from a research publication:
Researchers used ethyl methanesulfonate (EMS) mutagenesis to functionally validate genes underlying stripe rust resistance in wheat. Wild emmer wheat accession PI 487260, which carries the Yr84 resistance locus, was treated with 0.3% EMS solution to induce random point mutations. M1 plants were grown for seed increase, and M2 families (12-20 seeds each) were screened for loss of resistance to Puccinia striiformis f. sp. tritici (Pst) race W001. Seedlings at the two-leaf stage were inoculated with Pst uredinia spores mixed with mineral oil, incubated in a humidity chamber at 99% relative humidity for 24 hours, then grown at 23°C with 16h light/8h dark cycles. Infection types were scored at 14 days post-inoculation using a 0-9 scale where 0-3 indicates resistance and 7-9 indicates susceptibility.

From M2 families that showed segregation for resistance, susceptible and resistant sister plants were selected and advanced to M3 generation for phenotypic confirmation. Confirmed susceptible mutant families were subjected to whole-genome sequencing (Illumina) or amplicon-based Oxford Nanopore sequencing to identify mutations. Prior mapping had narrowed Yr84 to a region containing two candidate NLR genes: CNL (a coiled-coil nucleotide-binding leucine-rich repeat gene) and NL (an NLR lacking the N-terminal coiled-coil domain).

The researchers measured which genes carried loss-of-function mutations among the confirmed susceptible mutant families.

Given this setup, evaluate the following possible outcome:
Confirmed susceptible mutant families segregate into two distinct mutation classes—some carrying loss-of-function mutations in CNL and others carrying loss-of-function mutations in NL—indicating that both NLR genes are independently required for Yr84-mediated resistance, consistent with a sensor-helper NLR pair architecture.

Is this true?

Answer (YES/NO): YES